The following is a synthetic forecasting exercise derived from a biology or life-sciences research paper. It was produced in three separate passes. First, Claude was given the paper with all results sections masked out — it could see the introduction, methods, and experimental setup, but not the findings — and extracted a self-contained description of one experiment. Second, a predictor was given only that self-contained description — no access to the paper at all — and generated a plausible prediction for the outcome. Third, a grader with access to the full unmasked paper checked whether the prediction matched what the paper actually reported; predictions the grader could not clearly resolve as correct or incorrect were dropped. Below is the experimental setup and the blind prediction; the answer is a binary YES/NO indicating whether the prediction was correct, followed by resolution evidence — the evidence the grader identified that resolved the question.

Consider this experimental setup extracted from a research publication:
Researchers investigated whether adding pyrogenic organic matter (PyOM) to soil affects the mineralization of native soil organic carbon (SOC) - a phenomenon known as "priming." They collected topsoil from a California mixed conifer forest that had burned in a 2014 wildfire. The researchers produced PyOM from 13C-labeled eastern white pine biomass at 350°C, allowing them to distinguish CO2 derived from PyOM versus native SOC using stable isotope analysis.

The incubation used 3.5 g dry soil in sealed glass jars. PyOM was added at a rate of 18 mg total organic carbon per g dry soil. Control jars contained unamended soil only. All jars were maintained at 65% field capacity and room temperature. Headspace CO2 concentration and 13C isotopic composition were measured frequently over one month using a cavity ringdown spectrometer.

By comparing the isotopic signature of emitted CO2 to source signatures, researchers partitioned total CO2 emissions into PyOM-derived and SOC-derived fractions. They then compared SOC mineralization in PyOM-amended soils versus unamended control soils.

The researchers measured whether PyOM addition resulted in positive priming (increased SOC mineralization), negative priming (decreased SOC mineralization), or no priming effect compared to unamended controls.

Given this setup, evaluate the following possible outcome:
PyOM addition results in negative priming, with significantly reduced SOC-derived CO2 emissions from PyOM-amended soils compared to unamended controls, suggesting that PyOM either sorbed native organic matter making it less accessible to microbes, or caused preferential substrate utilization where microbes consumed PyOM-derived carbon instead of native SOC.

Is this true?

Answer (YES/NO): NO